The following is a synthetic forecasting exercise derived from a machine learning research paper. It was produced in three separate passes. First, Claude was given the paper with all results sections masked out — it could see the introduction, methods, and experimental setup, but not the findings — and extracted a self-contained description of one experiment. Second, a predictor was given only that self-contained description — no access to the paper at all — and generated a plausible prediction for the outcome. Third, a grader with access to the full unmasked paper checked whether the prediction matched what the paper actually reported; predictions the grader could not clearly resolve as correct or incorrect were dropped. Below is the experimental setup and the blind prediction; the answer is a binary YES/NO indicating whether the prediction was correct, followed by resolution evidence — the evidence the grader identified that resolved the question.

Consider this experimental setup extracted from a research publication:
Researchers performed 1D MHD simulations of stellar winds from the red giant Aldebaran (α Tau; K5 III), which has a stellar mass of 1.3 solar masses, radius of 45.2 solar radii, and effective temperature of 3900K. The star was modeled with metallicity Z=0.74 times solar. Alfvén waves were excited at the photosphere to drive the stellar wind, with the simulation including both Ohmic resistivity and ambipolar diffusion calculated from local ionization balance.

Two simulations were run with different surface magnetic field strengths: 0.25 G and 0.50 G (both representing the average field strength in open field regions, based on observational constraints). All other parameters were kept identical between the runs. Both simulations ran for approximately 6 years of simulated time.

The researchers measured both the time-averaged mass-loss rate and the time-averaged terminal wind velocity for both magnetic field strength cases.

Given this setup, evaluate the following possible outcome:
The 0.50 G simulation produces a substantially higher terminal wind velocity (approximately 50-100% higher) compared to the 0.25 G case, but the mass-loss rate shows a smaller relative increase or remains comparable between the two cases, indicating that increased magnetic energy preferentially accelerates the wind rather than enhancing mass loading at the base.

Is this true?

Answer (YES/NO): NO